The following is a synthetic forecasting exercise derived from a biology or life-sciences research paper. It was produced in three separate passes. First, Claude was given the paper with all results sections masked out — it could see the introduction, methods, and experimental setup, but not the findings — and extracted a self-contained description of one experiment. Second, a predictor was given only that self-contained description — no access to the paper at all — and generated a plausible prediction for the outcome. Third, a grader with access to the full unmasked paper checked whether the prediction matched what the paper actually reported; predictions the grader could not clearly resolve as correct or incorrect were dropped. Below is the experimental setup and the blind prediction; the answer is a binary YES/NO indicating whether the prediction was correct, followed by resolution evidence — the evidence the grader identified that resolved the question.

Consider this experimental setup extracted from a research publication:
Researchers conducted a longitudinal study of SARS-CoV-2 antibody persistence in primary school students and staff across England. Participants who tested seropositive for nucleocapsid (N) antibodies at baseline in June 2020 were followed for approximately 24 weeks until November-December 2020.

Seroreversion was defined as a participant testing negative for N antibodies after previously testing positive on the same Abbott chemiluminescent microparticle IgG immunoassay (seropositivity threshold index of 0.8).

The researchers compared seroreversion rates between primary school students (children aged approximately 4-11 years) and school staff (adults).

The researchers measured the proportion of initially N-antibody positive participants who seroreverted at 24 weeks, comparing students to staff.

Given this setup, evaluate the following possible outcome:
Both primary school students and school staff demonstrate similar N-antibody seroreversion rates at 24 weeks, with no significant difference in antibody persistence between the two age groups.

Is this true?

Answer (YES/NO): YES